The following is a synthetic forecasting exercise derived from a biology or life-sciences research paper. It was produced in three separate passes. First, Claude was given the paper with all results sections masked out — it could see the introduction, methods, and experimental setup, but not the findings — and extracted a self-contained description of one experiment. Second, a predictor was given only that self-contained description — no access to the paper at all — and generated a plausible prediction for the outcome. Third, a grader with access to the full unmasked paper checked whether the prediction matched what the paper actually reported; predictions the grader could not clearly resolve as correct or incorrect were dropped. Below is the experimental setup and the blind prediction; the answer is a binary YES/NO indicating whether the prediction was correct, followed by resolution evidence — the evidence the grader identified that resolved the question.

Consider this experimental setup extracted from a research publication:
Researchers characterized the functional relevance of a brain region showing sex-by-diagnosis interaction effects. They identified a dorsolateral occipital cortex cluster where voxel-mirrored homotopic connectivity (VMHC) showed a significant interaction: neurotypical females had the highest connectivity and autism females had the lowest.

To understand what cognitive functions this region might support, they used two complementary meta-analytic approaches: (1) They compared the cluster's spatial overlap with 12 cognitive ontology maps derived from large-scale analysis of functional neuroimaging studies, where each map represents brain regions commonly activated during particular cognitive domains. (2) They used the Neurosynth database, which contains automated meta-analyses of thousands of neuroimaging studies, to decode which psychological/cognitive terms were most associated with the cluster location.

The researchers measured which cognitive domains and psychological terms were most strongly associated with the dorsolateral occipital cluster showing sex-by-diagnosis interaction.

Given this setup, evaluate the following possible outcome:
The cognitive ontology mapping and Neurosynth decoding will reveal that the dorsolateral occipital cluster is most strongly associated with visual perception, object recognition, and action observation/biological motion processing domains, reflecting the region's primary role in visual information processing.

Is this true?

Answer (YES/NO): NO